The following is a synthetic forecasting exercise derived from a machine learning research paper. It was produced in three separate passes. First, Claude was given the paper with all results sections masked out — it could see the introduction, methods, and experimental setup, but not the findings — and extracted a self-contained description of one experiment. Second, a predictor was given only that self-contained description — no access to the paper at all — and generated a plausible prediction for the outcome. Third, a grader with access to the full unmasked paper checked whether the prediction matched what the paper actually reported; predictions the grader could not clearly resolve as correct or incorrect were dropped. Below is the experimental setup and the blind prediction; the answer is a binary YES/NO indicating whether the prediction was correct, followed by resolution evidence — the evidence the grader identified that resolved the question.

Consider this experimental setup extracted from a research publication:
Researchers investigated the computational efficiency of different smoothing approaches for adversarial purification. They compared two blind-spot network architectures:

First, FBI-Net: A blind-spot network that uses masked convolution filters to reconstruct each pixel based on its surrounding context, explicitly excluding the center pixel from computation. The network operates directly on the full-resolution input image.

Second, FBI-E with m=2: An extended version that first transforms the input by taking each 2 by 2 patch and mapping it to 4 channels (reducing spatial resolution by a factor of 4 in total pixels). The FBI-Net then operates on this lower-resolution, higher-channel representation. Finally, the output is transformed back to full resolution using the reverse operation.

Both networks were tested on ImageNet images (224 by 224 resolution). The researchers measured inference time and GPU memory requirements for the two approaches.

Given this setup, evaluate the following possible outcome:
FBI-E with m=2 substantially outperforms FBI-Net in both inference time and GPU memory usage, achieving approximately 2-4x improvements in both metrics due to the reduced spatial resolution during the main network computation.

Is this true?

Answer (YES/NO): YES